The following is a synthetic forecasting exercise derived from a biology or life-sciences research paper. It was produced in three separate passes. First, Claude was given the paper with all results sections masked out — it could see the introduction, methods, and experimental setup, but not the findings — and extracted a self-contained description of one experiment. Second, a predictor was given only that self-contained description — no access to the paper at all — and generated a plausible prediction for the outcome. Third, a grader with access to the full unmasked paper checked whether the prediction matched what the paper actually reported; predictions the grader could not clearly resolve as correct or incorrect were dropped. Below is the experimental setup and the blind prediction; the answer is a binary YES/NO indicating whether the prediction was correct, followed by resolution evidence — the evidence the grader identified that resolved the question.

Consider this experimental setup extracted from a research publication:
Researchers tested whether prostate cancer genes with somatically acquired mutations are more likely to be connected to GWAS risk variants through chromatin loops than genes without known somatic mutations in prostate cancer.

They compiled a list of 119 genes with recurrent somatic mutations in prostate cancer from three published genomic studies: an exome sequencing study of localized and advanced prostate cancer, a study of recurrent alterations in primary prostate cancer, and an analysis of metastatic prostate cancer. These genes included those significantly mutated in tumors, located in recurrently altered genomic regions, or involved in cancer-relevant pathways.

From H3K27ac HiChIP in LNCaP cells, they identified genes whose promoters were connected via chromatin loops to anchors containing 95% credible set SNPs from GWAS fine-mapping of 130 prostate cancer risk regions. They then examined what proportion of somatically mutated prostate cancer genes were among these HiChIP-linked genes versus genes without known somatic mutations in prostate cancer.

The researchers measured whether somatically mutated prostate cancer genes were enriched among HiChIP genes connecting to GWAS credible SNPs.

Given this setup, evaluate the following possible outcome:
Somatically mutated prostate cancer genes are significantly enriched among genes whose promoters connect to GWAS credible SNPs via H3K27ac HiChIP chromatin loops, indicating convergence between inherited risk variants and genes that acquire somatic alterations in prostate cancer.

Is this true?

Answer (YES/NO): YES